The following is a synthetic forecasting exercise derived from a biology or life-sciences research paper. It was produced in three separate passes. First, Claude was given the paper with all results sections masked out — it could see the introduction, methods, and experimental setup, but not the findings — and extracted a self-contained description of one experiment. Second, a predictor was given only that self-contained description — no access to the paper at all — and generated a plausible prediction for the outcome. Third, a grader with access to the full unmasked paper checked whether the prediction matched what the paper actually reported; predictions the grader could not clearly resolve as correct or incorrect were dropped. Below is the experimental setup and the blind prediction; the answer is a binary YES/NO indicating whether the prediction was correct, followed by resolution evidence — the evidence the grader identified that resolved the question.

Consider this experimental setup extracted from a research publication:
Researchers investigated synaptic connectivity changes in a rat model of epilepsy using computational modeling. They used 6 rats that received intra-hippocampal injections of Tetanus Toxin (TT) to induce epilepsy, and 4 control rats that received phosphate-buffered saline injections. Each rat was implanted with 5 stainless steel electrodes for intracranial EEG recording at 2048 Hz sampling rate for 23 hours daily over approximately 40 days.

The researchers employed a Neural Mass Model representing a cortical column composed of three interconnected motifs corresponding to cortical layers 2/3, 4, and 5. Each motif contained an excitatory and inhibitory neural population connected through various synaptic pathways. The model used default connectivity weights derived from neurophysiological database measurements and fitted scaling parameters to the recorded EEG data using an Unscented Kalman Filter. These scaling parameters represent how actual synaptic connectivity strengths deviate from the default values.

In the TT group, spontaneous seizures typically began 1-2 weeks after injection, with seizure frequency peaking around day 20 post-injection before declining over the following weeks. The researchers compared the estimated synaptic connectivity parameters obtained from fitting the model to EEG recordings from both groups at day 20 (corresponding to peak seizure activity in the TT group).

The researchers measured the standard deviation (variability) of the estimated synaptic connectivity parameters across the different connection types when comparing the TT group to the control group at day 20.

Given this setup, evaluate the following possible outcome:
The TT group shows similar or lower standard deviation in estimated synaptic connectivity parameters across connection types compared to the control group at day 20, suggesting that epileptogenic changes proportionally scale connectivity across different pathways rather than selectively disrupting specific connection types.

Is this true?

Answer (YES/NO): YES